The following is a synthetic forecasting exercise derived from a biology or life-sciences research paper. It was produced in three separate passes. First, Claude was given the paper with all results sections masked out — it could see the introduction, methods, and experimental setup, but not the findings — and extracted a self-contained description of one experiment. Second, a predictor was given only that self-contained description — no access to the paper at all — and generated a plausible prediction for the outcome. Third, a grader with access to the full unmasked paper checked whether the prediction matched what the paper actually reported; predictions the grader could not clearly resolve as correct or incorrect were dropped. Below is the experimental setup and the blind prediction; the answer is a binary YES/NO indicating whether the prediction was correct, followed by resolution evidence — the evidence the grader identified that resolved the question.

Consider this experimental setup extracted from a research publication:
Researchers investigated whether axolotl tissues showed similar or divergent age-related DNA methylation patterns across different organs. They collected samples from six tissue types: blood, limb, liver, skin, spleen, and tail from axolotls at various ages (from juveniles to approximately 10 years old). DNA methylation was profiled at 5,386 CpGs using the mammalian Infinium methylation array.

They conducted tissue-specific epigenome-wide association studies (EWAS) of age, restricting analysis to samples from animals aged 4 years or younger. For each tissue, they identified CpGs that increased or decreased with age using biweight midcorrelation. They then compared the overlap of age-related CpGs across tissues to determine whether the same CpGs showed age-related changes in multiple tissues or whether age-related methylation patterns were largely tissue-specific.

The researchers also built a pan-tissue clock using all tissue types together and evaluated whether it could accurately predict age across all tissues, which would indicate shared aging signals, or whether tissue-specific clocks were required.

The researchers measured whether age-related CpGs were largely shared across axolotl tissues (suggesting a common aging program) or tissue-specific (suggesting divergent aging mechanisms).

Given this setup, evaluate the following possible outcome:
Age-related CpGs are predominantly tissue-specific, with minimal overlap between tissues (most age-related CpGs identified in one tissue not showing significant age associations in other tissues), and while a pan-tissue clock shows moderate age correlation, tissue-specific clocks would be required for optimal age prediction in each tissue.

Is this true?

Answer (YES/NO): NO